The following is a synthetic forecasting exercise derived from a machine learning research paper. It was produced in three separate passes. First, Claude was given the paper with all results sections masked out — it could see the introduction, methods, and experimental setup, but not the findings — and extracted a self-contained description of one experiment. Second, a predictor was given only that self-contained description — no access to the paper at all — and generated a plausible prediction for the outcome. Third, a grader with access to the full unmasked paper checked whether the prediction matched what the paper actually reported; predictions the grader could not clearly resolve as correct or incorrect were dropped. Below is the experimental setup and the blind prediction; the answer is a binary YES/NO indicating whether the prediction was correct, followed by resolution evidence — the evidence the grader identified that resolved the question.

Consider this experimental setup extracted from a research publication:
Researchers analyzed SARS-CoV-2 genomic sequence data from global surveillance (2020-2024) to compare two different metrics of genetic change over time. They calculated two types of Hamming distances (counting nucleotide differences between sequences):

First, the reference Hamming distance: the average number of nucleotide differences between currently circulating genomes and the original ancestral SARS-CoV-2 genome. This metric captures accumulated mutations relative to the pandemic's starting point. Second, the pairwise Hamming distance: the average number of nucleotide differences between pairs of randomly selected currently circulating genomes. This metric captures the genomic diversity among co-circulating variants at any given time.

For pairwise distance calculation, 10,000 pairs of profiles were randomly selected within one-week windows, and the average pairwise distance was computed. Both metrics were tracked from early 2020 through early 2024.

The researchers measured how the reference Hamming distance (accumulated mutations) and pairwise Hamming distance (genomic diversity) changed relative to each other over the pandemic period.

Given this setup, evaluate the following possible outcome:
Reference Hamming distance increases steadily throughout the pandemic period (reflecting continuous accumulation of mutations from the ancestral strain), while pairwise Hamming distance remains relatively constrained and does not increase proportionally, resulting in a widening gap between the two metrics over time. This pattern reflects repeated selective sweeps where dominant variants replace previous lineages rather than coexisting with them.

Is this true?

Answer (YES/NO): YES